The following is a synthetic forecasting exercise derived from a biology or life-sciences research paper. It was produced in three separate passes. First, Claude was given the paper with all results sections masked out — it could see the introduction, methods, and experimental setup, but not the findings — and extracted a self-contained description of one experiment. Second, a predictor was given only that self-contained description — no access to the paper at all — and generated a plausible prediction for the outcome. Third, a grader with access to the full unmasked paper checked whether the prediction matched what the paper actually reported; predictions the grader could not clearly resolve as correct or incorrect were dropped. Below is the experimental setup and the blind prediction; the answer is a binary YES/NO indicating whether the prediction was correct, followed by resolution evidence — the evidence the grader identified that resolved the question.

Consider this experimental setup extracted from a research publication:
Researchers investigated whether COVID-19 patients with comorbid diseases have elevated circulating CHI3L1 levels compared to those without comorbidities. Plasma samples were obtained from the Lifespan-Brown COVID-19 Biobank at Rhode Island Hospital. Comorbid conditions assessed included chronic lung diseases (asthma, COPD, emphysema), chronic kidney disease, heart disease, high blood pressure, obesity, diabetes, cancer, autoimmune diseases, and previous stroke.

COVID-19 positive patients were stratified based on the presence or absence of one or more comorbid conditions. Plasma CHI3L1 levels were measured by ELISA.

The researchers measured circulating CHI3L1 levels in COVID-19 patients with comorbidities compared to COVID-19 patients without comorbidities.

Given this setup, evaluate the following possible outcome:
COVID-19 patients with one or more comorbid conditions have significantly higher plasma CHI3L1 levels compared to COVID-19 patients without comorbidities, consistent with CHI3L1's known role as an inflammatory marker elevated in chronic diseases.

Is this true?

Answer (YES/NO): YES